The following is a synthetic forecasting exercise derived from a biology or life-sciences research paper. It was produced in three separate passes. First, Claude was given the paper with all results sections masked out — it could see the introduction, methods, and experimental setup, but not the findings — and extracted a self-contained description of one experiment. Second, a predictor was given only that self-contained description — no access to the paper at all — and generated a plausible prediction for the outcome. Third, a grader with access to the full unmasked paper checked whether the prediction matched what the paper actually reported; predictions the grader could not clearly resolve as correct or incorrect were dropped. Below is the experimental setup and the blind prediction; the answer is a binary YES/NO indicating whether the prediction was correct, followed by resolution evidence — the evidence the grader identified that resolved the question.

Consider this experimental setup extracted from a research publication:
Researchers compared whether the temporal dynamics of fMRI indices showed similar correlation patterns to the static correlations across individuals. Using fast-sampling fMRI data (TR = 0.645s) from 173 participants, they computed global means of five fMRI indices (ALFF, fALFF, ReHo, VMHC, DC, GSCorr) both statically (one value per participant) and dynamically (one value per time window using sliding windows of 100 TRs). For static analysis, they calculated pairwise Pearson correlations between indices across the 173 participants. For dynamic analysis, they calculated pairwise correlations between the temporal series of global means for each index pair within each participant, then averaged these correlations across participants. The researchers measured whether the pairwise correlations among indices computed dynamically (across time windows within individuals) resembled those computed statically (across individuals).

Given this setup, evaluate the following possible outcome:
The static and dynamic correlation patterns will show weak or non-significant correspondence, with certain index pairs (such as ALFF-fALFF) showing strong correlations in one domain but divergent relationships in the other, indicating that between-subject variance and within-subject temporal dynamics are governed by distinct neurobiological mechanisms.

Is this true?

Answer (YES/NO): NO